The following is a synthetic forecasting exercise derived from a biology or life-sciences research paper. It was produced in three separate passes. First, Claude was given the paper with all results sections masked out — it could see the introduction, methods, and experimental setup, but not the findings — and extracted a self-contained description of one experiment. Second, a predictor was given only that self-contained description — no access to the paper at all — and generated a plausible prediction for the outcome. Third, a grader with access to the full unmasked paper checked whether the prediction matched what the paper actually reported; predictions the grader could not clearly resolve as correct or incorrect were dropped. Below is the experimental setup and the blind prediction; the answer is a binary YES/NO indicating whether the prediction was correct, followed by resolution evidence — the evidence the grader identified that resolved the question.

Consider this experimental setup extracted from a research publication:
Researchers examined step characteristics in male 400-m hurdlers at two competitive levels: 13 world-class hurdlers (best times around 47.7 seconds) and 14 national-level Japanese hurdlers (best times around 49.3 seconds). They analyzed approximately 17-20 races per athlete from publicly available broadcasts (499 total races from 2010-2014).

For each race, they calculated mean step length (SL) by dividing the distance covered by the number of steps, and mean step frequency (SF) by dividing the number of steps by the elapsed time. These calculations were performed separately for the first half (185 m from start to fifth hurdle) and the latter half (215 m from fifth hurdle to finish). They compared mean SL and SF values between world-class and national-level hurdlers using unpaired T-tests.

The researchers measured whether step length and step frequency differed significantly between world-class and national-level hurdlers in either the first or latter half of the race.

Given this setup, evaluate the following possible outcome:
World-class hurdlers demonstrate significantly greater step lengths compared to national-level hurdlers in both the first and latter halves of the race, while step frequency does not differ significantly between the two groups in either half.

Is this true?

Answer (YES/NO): NO